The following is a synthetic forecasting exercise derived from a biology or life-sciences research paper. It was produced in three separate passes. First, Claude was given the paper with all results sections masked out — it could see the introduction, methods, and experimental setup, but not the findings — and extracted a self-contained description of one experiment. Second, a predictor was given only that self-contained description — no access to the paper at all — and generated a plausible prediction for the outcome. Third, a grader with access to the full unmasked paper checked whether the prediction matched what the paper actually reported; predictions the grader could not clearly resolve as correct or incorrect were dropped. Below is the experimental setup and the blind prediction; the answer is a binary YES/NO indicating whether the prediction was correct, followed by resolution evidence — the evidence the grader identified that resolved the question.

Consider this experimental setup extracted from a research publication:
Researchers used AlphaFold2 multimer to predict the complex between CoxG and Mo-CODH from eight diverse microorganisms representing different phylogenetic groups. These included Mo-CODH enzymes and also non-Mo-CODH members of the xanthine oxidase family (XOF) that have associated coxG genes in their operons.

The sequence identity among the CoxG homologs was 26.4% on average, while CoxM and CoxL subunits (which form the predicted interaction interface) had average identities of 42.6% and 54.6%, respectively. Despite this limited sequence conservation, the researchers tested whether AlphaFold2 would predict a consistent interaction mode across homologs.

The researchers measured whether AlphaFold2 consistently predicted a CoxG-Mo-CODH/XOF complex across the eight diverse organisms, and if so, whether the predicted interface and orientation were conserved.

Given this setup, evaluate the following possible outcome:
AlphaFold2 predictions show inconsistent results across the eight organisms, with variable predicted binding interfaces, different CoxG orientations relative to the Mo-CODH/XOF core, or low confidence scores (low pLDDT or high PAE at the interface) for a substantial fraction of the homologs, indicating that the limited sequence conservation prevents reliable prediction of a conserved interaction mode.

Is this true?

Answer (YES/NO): NO